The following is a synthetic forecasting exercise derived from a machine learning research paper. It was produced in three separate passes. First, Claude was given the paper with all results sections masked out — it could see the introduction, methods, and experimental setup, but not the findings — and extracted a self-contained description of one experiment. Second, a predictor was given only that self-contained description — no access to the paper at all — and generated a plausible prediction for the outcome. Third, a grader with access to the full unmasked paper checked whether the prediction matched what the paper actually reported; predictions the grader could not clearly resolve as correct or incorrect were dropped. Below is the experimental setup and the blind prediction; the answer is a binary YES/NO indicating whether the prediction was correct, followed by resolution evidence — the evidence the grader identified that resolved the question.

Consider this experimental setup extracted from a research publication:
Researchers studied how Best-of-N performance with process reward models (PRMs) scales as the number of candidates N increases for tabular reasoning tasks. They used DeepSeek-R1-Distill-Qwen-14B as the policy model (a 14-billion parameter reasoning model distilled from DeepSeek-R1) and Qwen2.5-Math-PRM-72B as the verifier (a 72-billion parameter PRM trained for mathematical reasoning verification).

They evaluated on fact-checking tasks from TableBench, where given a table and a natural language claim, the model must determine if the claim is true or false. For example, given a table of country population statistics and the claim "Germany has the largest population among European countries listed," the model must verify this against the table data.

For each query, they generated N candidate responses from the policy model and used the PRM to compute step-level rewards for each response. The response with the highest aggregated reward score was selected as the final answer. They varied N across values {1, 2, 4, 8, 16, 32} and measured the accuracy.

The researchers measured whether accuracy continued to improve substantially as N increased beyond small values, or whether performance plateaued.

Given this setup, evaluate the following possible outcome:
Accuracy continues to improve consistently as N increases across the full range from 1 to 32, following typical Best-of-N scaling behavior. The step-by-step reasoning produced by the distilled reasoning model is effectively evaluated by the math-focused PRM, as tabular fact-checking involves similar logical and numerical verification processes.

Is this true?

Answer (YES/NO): NO